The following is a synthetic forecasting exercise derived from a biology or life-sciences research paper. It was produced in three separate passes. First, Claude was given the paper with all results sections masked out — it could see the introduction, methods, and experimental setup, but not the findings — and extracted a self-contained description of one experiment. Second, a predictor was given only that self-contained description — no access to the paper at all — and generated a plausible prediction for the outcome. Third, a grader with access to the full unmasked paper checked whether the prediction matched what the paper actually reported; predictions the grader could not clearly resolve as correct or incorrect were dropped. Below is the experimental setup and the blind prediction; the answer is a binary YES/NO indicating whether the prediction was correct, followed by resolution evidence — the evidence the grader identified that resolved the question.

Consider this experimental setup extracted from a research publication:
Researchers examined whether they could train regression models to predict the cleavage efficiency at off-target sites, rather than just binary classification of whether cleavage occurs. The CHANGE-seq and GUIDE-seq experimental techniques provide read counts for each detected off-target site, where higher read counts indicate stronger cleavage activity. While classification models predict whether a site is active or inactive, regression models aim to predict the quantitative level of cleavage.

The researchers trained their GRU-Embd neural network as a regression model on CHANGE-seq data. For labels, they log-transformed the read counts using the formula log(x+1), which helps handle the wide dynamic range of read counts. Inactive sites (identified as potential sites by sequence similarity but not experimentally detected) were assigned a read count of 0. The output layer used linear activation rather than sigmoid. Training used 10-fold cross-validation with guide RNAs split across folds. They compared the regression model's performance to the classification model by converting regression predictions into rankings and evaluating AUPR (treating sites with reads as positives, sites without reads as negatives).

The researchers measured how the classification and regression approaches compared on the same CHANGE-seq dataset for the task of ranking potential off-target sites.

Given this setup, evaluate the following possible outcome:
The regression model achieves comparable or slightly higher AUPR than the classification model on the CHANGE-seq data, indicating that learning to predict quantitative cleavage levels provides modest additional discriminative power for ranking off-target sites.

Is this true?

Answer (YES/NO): YES